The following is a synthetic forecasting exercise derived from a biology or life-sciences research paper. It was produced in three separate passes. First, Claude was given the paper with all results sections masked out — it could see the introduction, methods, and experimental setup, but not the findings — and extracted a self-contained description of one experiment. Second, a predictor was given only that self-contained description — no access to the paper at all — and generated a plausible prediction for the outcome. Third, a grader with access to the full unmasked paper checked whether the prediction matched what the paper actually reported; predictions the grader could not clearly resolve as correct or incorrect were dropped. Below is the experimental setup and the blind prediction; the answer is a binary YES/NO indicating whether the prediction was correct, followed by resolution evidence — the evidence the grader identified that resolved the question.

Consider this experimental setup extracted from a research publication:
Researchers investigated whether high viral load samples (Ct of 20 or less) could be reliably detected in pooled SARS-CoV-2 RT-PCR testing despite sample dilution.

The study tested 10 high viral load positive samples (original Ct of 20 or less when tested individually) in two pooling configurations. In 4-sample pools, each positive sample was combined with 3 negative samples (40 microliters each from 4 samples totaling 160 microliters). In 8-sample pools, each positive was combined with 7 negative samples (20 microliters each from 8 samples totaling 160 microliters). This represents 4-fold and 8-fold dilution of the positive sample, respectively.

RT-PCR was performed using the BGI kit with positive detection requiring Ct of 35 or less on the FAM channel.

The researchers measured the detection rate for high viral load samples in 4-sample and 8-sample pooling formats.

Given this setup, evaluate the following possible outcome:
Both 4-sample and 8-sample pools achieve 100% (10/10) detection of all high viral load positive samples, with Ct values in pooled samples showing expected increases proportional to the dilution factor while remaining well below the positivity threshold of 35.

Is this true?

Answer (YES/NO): YES